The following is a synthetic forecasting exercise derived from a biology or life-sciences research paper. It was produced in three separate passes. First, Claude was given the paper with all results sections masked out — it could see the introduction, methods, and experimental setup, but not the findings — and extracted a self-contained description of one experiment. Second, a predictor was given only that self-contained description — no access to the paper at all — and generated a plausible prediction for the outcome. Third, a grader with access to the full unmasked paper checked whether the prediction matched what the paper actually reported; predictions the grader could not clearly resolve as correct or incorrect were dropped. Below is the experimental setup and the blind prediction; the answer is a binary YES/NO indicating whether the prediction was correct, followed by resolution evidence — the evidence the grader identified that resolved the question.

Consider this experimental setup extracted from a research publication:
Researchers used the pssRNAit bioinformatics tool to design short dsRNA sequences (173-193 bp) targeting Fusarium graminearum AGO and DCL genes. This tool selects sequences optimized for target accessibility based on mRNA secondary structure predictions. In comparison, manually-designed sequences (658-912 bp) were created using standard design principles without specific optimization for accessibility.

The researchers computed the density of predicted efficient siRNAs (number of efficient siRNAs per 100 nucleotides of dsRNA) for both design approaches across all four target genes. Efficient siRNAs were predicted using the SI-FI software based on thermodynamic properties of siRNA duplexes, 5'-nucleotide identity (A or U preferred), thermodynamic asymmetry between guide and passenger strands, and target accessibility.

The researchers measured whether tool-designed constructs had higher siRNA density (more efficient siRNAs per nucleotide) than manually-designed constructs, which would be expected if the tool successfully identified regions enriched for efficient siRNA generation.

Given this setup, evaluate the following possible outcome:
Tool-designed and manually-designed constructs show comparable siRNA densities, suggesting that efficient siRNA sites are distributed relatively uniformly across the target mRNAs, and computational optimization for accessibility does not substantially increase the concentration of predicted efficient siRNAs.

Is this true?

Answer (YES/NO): NO